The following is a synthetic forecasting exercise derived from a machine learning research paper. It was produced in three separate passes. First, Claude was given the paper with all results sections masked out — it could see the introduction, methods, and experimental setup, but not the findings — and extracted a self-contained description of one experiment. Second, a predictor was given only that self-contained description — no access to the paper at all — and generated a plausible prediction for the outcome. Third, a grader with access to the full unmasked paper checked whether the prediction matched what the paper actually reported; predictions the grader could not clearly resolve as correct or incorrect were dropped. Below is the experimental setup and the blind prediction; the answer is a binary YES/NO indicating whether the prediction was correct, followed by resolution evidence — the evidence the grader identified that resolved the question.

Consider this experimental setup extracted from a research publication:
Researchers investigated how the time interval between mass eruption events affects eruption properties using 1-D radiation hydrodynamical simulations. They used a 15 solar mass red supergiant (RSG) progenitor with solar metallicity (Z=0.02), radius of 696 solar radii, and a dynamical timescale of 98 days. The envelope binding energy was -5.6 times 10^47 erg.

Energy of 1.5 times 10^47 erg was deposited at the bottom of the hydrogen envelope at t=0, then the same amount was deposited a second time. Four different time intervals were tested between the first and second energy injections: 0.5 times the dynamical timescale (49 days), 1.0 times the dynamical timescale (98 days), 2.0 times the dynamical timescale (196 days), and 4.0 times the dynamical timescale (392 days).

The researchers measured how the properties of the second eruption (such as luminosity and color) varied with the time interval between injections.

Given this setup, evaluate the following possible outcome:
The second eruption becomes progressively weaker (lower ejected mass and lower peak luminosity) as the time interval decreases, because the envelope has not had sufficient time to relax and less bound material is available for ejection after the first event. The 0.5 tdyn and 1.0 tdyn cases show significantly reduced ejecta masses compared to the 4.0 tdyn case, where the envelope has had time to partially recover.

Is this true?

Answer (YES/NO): NO